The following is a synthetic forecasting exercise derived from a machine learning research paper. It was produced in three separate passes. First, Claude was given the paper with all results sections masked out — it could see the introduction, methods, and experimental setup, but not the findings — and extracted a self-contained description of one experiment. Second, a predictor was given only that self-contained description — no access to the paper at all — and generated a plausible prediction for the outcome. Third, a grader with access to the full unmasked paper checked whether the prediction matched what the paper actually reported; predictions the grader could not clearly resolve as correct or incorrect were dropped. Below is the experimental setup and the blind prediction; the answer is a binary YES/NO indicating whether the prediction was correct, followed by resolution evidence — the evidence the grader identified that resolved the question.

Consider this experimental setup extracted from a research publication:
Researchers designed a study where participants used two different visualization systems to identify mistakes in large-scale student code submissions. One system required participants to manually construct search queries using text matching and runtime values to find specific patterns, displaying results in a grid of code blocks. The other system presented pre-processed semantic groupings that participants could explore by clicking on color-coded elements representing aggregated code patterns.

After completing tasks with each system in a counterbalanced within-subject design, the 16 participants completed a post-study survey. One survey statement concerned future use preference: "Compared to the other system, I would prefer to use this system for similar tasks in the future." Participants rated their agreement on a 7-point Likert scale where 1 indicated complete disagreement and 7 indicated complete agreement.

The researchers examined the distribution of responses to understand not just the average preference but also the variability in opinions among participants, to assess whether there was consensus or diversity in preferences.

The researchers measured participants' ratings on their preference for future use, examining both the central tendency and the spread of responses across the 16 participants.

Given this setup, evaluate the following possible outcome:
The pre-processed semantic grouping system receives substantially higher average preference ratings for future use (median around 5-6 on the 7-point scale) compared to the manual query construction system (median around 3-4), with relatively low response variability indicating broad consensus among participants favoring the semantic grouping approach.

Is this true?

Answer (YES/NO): NO